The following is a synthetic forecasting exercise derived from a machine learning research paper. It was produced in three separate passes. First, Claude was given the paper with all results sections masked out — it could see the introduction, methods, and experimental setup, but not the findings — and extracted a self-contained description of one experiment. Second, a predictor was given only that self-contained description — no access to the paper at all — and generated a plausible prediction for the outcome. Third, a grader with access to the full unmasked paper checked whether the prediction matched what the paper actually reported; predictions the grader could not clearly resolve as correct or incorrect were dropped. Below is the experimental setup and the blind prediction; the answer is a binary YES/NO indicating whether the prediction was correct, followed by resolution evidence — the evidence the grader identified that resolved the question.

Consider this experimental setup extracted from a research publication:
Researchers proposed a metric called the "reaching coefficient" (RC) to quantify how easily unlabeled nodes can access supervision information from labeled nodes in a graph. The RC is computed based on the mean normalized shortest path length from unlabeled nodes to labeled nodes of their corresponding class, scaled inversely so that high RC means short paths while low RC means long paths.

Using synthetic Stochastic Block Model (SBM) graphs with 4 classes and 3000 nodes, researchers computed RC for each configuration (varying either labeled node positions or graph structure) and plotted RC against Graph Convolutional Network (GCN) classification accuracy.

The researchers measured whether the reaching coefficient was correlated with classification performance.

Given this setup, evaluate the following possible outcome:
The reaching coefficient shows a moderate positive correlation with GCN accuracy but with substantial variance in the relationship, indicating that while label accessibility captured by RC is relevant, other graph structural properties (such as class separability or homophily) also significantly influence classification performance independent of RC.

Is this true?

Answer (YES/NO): NO